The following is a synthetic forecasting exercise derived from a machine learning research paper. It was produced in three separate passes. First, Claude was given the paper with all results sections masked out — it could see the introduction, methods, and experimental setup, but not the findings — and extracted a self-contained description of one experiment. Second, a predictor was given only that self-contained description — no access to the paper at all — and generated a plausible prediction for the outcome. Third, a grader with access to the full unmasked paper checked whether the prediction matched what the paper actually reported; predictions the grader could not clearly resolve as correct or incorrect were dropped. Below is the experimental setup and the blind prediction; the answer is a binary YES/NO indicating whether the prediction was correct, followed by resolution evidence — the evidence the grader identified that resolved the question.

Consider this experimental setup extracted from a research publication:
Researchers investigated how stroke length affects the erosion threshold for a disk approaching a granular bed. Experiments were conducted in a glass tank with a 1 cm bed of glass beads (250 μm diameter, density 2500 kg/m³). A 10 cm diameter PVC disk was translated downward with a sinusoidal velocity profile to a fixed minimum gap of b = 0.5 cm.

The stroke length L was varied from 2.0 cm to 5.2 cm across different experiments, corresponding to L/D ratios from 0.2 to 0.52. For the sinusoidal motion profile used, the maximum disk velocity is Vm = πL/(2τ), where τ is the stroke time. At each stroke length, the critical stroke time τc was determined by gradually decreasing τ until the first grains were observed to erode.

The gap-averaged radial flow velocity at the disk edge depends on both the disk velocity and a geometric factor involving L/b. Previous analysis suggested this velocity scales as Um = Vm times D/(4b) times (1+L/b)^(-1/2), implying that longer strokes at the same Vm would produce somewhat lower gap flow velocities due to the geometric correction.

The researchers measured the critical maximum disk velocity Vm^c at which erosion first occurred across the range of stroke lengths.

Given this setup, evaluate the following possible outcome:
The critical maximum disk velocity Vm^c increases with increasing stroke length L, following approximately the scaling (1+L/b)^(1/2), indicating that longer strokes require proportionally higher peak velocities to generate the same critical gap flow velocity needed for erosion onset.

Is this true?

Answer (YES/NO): YES